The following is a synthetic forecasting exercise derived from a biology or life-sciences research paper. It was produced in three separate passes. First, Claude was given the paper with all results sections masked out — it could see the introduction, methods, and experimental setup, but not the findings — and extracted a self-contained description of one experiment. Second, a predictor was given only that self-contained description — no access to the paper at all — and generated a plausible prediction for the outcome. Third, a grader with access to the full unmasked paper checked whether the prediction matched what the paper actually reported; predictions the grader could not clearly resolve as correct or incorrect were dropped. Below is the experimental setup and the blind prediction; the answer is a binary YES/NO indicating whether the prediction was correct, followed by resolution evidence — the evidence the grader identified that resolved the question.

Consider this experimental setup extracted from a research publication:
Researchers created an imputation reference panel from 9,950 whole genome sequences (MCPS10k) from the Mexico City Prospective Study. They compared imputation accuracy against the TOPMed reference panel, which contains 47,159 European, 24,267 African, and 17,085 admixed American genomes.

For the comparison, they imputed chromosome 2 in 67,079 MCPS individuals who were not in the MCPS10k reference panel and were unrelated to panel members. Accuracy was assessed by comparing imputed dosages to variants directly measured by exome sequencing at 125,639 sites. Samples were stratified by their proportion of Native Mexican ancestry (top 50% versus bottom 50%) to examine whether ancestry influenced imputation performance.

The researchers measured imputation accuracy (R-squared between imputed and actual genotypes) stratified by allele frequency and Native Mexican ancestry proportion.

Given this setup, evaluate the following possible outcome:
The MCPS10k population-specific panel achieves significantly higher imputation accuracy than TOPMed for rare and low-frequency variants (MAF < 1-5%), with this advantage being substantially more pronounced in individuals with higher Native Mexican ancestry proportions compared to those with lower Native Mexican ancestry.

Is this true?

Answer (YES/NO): NO